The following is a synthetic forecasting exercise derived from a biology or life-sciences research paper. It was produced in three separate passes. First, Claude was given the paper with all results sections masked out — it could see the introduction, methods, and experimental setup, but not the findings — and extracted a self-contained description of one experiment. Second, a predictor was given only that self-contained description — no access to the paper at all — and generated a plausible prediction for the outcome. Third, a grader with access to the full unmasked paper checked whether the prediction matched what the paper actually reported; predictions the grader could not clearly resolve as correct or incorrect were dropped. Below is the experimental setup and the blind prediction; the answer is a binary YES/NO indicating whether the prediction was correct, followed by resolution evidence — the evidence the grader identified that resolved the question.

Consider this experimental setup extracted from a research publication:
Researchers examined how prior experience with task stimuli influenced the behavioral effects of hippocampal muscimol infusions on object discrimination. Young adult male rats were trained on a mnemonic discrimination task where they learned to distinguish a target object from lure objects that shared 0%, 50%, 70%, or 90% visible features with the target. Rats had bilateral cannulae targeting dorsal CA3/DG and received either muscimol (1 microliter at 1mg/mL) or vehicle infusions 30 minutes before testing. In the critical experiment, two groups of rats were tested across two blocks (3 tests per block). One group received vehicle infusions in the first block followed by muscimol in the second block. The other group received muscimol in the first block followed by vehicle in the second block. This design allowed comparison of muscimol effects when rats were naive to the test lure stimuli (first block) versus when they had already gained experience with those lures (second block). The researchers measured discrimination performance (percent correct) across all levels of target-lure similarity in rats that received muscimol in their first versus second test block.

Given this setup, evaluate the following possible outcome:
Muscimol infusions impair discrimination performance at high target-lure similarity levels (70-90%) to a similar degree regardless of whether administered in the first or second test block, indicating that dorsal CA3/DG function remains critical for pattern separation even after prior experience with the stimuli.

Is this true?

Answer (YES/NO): NO